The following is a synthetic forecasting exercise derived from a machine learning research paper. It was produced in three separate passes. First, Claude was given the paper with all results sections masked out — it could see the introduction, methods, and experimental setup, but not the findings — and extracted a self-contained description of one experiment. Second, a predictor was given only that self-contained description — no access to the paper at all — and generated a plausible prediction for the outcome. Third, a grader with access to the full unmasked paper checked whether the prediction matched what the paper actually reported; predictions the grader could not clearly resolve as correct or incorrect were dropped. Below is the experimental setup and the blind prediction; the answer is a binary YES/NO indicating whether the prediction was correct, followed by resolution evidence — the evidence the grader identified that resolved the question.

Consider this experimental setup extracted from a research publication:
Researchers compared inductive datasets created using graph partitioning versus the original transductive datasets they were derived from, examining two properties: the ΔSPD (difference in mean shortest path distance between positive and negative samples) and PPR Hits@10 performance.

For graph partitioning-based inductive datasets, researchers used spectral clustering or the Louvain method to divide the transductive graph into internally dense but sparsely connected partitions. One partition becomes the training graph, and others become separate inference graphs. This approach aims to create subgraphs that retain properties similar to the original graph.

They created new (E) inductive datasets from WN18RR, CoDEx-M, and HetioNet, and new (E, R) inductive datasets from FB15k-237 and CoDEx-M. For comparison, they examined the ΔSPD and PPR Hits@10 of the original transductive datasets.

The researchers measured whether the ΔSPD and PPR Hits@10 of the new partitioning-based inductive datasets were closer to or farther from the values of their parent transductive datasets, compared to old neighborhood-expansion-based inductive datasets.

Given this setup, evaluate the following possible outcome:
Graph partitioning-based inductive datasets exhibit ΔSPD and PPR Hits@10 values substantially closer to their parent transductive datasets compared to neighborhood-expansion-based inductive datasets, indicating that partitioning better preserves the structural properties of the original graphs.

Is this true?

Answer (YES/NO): YES